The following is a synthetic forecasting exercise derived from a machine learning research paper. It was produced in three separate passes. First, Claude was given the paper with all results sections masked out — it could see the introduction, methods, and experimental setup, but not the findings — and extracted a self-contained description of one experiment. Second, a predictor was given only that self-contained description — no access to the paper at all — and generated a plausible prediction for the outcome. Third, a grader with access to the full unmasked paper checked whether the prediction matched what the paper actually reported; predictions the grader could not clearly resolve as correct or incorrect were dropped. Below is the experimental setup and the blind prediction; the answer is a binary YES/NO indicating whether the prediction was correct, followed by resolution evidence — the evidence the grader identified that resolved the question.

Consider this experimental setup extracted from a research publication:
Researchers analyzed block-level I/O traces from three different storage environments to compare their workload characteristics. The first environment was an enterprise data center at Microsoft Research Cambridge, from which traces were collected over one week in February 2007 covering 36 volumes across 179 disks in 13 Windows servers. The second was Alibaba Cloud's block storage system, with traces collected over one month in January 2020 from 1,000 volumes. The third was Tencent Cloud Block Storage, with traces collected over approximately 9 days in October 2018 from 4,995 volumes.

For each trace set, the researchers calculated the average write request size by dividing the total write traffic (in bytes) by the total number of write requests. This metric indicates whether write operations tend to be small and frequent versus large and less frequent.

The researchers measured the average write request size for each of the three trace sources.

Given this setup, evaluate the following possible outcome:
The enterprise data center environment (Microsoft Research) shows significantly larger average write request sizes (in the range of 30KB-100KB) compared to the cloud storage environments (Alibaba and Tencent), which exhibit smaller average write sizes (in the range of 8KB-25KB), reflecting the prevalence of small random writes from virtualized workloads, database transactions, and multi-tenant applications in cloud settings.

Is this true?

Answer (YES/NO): NO